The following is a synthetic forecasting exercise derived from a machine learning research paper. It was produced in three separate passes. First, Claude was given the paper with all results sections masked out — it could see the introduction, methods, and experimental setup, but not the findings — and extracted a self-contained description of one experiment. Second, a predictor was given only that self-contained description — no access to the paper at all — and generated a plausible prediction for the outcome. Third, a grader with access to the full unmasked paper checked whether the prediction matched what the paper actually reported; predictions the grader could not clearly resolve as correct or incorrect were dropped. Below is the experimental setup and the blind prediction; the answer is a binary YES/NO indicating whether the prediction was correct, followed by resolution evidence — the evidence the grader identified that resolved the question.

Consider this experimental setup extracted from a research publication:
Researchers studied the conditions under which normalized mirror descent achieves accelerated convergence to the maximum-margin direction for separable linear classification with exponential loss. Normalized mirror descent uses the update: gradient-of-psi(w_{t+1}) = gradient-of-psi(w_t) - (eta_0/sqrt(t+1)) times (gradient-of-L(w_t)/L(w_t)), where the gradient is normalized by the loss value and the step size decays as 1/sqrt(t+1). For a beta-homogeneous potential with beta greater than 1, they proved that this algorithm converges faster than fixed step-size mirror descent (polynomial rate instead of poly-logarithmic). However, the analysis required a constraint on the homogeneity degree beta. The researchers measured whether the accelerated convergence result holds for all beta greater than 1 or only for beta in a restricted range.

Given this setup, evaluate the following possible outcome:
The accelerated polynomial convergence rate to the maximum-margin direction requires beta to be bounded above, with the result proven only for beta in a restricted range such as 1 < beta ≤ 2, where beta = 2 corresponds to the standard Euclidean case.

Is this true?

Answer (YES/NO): YES